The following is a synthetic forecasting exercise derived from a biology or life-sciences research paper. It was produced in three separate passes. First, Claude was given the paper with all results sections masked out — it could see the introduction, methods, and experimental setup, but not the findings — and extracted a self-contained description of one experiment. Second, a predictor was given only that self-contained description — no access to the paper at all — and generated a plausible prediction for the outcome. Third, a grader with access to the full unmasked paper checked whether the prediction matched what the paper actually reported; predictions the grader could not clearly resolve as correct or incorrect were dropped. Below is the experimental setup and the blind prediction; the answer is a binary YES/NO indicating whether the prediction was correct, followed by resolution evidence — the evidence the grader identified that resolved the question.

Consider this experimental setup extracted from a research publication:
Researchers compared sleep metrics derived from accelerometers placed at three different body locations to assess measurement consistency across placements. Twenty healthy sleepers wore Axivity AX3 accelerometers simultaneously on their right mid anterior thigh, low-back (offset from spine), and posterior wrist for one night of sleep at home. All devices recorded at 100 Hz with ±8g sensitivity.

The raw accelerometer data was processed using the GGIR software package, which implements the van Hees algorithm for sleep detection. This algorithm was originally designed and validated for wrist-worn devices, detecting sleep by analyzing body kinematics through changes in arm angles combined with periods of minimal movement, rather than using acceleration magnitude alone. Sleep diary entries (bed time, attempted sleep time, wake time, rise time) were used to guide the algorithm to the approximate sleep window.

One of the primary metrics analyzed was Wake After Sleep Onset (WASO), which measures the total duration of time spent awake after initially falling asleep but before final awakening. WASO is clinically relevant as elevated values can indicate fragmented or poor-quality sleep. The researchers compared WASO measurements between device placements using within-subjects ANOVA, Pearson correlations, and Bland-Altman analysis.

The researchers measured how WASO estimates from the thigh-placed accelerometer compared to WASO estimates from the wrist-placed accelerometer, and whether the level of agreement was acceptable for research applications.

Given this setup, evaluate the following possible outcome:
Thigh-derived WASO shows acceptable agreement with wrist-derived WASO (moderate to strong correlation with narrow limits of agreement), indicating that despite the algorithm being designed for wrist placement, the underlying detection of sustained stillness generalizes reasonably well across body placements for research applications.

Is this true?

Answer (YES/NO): NO